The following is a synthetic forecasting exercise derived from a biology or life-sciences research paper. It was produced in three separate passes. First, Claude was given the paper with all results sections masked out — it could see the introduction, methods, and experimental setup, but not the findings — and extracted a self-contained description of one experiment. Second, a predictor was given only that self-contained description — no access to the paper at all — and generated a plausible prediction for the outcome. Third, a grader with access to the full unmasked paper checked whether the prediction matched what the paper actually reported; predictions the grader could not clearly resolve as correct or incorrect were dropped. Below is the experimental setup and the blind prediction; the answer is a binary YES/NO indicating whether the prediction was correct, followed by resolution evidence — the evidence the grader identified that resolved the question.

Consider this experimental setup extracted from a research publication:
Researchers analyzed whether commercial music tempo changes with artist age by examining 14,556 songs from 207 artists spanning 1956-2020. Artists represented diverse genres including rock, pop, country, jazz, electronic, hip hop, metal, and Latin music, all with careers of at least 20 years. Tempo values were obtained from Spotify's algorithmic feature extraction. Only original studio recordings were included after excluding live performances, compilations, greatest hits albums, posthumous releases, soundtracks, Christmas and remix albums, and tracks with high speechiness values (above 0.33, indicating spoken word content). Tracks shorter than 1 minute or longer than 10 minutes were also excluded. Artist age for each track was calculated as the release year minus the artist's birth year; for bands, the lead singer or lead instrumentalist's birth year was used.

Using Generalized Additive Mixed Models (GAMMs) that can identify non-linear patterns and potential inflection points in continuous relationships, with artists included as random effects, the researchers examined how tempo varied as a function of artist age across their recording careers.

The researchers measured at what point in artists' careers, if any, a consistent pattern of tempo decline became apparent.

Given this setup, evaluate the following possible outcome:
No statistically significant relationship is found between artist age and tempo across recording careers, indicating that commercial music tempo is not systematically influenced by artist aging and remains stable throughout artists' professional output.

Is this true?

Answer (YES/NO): NO